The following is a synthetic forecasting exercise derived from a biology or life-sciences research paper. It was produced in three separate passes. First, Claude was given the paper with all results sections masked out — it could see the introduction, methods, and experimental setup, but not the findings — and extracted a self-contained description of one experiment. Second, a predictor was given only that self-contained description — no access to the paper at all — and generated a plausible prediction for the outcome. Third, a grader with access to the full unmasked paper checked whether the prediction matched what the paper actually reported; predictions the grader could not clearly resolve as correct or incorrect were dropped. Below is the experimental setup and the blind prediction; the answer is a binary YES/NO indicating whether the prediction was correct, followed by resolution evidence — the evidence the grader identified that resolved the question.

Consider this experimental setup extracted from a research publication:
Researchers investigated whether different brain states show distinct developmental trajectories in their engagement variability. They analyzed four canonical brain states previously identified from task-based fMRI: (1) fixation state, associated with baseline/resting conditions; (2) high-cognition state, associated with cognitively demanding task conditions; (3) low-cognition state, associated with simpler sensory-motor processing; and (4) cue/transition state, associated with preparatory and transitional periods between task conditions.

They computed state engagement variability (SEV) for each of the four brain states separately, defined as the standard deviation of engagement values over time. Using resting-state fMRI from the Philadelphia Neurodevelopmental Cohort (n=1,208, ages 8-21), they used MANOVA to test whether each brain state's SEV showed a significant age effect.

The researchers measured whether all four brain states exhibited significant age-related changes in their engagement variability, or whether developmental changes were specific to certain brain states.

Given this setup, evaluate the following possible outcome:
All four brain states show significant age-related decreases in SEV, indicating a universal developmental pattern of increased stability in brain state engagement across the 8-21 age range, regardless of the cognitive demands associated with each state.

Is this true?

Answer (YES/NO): NO